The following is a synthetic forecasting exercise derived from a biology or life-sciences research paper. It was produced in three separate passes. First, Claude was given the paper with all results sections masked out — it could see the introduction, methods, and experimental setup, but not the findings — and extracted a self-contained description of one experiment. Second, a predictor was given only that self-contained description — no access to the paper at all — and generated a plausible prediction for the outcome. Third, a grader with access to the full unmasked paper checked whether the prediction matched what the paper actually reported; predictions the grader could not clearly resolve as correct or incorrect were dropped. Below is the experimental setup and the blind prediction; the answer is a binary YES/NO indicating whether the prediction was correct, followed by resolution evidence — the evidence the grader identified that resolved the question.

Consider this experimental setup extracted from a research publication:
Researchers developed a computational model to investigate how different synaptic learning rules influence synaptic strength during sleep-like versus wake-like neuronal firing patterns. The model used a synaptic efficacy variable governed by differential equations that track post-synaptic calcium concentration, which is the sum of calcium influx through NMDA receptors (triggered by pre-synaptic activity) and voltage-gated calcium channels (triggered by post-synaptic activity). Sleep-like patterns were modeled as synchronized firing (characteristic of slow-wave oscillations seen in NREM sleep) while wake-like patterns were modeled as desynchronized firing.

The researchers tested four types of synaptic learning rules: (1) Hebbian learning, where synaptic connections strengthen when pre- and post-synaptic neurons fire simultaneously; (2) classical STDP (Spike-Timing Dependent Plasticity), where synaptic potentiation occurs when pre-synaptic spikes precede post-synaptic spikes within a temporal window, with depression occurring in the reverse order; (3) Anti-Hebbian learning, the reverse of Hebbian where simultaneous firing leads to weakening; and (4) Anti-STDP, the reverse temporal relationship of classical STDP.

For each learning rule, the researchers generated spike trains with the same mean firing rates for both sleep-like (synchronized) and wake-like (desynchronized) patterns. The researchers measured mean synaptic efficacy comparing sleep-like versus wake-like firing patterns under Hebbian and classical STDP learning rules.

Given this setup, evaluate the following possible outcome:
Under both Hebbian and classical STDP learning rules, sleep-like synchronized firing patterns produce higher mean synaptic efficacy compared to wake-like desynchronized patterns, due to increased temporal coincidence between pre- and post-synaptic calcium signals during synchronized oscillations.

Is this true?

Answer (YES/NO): YES